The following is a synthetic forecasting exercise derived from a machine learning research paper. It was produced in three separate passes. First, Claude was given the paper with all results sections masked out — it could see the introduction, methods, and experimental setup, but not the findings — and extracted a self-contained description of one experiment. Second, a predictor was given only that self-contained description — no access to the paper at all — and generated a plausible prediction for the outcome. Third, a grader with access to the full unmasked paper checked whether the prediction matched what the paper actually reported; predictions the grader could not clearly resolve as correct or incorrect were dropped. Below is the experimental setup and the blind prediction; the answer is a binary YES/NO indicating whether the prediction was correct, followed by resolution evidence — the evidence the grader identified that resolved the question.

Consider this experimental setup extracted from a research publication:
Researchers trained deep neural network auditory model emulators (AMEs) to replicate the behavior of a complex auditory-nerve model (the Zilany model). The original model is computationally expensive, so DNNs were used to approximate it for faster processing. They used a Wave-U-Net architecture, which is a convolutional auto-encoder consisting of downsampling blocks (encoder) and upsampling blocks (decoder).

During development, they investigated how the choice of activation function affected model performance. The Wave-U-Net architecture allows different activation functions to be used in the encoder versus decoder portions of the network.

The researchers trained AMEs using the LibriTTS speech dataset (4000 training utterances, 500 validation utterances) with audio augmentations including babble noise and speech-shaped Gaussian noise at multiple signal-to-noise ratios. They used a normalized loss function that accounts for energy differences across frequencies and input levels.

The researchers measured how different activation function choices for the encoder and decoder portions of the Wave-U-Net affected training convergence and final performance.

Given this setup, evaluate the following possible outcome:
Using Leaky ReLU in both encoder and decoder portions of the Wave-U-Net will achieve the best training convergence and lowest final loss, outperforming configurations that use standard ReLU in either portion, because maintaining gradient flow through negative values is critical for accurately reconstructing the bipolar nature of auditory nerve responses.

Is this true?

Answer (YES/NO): NO